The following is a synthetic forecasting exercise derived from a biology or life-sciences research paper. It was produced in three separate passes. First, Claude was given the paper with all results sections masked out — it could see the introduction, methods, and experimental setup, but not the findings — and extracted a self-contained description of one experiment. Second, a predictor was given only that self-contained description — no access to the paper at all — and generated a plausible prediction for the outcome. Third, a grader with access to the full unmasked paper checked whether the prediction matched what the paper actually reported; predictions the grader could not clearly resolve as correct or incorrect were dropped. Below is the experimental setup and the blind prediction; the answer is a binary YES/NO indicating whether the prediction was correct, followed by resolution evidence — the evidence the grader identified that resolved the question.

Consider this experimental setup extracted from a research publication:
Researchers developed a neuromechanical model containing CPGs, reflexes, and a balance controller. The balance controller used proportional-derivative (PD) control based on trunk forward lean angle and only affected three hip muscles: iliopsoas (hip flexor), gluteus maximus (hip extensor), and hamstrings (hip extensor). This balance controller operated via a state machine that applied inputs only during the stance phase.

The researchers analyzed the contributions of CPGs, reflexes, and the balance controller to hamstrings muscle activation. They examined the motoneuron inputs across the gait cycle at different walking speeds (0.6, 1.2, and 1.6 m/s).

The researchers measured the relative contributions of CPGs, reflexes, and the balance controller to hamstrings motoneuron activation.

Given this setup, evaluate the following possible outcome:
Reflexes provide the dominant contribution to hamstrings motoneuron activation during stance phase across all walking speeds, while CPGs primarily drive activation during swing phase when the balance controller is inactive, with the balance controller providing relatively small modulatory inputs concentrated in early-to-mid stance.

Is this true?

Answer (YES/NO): NO